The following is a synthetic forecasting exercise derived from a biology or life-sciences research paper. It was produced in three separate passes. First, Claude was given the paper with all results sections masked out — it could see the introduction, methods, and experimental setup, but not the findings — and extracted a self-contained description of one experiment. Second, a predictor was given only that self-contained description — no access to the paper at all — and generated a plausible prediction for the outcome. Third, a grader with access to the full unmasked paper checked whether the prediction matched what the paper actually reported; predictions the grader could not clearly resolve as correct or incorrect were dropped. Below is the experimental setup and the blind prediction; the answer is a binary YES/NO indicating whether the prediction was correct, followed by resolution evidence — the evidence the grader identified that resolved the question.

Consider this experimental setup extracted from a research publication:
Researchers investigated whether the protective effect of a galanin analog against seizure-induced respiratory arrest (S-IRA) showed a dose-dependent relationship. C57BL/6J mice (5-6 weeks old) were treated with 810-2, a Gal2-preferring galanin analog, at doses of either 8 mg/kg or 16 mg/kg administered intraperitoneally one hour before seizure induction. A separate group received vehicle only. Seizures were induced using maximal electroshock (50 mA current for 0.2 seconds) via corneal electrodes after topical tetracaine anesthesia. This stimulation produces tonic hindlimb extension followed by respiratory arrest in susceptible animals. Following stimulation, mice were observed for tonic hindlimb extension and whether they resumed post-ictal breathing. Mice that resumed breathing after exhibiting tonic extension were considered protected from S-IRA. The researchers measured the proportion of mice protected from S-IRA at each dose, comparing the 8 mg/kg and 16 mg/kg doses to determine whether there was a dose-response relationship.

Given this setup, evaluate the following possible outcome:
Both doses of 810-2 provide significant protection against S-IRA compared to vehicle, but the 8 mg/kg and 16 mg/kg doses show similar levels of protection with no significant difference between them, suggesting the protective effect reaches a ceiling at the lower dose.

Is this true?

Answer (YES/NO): NO